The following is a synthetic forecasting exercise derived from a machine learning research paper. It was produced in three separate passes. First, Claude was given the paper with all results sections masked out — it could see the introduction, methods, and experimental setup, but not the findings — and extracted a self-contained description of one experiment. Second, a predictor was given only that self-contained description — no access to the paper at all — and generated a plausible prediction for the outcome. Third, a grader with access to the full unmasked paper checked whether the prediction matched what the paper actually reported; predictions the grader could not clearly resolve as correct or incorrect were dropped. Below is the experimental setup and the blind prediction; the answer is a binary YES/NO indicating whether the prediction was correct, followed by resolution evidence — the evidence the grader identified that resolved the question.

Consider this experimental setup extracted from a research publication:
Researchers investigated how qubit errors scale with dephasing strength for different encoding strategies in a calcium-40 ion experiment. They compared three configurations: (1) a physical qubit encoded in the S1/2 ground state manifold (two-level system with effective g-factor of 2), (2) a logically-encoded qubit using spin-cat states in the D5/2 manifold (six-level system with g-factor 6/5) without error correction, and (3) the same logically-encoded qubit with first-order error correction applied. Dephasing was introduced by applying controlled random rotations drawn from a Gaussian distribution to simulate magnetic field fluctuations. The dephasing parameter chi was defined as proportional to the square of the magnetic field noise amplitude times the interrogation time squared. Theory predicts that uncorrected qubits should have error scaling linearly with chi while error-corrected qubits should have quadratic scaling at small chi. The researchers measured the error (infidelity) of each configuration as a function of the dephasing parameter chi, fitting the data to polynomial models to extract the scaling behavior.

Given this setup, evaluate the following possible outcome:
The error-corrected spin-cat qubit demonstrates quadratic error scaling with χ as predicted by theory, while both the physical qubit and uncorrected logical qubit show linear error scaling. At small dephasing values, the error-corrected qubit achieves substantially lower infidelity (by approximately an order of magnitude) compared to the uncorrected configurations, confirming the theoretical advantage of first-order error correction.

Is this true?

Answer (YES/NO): NO